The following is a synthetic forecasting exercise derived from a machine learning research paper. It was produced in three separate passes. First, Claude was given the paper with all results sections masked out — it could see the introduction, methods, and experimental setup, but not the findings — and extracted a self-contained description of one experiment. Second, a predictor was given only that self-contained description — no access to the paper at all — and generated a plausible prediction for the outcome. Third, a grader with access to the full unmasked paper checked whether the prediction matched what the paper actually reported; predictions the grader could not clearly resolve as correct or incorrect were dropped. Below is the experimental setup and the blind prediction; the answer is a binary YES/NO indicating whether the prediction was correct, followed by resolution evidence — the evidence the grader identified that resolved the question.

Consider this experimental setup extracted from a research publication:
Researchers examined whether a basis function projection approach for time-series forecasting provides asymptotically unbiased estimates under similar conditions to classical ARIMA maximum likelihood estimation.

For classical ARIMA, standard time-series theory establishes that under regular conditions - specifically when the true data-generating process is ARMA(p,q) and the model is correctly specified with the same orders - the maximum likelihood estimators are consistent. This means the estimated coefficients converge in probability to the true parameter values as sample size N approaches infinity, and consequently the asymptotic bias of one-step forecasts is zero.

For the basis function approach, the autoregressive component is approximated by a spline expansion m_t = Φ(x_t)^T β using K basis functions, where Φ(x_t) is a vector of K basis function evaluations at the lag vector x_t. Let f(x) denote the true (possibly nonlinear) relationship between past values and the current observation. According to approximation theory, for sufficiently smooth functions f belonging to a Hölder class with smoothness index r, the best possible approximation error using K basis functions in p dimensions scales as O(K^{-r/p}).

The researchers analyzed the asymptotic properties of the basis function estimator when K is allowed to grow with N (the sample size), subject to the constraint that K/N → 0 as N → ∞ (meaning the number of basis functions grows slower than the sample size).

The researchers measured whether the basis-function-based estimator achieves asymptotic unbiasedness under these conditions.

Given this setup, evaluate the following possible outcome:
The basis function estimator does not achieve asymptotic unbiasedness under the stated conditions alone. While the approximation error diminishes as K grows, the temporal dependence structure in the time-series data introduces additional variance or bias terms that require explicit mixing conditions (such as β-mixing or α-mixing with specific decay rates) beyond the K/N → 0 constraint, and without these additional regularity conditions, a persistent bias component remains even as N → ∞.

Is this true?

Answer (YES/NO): NO